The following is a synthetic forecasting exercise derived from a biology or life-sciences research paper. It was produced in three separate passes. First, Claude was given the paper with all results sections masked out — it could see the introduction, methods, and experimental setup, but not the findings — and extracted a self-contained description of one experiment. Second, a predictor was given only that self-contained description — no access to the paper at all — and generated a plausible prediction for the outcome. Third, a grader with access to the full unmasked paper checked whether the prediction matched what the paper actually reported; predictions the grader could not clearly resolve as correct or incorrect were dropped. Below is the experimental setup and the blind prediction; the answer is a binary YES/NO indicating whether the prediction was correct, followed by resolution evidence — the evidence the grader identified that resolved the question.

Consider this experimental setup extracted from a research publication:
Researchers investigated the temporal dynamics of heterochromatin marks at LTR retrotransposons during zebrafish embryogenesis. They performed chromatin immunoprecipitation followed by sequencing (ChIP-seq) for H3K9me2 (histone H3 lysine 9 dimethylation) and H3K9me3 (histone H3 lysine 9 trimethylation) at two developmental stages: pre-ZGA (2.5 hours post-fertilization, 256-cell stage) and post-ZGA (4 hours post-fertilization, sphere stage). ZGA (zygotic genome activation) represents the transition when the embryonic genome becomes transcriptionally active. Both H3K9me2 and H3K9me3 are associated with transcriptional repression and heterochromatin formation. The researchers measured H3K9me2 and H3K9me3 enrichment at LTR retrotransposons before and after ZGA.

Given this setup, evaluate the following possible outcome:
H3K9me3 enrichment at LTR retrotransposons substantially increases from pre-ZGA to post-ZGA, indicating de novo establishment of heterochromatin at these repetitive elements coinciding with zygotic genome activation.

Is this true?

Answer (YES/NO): YES